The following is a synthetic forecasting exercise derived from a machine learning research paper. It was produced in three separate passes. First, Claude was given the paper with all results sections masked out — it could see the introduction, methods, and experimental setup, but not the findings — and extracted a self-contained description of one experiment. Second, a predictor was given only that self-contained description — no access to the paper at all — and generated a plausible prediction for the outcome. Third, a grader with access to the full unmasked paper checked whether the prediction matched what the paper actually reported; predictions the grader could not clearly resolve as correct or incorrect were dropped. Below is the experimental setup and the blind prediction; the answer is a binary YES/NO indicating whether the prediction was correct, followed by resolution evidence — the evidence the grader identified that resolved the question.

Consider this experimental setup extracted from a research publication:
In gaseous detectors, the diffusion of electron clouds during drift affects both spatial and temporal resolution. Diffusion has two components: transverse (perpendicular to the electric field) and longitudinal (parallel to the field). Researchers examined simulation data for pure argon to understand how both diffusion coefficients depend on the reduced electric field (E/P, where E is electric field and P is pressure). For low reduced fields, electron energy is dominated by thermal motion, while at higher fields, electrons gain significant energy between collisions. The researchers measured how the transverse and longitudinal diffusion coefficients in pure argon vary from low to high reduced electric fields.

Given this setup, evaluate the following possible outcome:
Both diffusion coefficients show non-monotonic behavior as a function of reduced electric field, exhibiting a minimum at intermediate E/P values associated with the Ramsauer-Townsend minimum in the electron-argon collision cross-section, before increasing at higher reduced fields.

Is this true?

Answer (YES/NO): NO